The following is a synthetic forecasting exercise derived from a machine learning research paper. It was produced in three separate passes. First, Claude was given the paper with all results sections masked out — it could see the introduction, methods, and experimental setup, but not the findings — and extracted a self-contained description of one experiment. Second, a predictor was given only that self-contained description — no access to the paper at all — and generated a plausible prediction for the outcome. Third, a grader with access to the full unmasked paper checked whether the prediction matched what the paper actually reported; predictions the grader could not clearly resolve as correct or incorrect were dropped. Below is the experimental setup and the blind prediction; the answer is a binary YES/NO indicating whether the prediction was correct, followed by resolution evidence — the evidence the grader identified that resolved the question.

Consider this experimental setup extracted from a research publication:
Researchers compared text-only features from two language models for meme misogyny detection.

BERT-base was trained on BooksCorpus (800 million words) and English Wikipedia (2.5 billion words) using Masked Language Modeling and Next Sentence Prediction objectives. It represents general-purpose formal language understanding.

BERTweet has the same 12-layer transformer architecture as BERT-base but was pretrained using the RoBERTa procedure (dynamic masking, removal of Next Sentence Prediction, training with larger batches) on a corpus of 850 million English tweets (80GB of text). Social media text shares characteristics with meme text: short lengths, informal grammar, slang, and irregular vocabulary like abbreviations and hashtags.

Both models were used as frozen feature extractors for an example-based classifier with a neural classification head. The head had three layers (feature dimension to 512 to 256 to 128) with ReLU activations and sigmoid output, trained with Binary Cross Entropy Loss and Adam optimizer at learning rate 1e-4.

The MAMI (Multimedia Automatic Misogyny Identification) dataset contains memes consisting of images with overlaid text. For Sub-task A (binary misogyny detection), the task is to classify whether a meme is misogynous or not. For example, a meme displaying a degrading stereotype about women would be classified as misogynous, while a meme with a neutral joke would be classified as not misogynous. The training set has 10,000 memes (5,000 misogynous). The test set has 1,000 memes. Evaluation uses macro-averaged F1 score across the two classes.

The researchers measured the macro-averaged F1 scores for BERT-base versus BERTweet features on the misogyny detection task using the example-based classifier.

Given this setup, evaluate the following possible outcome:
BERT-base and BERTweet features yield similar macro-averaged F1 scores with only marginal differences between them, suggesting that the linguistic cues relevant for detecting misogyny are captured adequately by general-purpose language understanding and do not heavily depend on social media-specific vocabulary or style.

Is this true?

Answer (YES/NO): YES